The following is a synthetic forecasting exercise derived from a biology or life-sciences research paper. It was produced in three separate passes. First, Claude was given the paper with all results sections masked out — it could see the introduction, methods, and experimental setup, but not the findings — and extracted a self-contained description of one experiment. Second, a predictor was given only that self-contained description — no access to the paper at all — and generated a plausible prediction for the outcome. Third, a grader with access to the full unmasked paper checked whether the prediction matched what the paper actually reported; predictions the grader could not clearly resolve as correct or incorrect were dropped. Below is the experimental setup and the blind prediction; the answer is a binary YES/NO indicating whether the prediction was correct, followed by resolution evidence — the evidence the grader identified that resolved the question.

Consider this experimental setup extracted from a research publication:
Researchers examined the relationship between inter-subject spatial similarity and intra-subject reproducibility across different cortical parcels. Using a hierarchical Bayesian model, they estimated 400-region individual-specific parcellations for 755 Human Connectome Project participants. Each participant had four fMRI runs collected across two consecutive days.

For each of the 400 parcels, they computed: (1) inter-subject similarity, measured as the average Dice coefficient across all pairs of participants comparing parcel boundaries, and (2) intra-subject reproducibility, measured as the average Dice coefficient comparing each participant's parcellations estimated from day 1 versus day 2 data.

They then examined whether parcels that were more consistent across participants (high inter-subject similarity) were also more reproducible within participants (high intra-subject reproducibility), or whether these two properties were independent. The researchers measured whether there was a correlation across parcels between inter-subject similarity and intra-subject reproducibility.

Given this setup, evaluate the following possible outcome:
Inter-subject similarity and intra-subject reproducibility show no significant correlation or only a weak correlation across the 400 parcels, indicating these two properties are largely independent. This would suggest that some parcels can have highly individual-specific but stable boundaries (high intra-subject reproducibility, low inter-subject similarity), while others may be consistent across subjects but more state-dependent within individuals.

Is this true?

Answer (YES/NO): NO